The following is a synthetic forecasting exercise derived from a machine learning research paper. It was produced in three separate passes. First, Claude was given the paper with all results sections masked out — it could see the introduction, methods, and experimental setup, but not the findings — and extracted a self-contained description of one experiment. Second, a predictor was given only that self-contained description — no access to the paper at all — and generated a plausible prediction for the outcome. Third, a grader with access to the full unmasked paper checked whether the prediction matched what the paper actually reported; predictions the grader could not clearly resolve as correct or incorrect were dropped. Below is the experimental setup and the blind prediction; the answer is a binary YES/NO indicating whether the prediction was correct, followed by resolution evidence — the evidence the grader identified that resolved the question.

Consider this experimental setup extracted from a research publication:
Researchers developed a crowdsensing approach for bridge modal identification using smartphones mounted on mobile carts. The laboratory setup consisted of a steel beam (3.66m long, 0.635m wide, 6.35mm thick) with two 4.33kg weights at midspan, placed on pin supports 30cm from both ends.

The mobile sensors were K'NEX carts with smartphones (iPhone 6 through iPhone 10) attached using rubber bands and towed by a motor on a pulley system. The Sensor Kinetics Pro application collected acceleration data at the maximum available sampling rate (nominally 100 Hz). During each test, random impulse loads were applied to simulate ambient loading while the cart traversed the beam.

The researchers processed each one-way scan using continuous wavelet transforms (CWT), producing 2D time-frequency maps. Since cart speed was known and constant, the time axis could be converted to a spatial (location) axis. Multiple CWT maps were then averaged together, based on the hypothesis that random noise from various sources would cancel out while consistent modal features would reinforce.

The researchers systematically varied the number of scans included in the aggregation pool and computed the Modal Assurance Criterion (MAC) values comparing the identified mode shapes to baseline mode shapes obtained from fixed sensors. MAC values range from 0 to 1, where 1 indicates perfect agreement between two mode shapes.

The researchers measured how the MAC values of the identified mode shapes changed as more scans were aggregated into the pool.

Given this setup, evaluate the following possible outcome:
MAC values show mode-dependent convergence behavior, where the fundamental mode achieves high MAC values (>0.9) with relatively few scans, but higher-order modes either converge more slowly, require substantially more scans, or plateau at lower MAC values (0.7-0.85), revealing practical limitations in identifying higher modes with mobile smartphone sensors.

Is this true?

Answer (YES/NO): NO